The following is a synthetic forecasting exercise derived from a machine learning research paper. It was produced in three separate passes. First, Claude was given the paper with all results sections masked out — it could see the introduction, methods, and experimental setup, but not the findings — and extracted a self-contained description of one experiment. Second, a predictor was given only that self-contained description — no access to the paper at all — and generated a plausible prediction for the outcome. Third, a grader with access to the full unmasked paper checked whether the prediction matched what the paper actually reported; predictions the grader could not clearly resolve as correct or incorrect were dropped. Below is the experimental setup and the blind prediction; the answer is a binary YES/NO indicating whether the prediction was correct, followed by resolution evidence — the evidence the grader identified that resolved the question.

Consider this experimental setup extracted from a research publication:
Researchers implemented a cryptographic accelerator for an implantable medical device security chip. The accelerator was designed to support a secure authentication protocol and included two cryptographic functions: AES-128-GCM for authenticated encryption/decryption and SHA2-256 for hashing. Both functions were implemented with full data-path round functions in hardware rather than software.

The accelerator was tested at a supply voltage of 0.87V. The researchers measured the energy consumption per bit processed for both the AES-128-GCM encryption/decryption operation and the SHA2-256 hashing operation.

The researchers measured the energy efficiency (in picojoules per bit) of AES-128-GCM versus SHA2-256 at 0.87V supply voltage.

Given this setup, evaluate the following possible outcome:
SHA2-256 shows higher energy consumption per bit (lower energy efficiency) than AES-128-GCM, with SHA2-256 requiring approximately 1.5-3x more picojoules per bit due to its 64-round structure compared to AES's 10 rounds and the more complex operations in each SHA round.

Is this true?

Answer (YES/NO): NO